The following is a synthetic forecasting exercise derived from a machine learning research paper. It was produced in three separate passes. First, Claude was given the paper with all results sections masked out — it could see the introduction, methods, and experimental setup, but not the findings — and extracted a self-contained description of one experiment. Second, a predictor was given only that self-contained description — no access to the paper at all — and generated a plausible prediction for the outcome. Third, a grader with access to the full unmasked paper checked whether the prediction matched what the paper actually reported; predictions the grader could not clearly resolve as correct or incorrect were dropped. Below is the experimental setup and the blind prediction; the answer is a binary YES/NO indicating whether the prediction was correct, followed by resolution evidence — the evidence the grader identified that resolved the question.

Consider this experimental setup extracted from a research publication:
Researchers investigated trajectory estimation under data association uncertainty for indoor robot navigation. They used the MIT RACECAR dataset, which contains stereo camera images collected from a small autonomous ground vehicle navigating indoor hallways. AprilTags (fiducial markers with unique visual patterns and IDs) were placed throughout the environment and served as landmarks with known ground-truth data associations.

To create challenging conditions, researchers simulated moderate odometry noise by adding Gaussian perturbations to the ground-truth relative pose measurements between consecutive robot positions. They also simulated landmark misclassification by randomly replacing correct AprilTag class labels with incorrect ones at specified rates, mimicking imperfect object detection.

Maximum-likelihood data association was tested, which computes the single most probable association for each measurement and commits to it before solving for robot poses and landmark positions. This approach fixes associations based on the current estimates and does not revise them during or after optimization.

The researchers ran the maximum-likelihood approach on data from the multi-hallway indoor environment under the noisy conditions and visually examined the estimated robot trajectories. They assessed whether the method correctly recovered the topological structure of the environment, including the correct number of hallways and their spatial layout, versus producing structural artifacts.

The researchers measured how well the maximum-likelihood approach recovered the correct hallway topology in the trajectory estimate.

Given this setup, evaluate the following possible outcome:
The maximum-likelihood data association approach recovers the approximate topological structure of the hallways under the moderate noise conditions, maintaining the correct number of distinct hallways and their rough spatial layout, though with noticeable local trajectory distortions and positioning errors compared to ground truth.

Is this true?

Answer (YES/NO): NO